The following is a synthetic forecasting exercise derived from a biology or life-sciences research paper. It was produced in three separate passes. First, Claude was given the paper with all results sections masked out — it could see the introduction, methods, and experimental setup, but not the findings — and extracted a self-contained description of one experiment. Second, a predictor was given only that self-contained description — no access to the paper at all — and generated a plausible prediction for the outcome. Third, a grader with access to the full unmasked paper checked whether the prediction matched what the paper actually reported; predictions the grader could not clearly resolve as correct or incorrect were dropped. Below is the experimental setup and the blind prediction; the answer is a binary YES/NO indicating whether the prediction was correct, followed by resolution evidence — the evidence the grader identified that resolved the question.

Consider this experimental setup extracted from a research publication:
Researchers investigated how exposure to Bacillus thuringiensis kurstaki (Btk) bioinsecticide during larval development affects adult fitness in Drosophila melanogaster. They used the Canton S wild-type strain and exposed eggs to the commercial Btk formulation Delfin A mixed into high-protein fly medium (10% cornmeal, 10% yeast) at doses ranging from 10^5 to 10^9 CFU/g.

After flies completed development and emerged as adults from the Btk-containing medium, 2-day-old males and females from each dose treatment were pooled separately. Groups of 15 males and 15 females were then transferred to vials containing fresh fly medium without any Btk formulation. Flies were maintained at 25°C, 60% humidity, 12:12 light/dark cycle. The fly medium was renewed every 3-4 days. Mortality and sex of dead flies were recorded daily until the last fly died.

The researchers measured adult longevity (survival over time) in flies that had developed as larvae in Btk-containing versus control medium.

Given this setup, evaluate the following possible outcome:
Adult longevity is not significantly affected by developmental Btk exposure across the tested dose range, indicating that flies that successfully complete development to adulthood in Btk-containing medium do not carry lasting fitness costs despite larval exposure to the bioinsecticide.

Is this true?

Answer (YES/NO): NO